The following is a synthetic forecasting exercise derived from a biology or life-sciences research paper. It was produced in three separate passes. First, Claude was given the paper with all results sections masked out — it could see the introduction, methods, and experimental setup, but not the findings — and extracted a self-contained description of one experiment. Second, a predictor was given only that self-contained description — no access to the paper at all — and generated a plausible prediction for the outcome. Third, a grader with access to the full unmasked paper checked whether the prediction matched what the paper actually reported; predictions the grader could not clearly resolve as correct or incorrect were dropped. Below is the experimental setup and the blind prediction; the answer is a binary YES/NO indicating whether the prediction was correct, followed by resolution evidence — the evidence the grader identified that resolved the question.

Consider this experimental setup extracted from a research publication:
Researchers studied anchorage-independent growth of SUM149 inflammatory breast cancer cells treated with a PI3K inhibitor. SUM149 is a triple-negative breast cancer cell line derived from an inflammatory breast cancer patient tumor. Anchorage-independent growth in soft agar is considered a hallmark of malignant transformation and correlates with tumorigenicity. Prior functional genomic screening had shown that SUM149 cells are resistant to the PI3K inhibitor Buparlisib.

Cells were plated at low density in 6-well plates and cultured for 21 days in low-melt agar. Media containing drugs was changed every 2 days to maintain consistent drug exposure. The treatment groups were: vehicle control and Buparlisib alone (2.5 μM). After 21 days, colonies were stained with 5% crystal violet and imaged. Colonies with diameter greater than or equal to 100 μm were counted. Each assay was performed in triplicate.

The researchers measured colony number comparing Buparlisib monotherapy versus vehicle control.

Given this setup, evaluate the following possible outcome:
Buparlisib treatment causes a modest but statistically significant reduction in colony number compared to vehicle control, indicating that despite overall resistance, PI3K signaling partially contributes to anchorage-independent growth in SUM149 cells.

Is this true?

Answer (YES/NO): NO